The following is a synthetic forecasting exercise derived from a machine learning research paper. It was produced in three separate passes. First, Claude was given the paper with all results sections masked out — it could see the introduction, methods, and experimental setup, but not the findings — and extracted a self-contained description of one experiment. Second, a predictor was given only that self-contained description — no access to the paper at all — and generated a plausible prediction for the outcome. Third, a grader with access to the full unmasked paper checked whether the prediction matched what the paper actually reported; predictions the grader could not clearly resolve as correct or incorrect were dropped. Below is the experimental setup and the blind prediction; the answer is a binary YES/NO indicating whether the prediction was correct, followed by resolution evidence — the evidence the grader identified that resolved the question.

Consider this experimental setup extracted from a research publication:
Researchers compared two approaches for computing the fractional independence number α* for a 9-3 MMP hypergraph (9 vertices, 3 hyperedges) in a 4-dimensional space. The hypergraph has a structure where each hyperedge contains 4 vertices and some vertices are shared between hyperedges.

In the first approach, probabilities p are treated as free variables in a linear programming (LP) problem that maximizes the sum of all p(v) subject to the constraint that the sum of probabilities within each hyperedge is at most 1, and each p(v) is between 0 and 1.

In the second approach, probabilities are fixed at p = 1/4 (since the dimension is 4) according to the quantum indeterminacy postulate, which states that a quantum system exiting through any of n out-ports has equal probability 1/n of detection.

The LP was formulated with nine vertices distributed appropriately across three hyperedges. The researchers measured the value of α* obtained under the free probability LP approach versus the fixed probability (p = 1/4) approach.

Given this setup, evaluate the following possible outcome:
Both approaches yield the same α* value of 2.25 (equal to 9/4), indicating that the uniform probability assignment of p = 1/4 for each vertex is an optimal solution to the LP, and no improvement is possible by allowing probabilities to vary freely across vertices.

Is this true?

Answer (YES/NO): NO